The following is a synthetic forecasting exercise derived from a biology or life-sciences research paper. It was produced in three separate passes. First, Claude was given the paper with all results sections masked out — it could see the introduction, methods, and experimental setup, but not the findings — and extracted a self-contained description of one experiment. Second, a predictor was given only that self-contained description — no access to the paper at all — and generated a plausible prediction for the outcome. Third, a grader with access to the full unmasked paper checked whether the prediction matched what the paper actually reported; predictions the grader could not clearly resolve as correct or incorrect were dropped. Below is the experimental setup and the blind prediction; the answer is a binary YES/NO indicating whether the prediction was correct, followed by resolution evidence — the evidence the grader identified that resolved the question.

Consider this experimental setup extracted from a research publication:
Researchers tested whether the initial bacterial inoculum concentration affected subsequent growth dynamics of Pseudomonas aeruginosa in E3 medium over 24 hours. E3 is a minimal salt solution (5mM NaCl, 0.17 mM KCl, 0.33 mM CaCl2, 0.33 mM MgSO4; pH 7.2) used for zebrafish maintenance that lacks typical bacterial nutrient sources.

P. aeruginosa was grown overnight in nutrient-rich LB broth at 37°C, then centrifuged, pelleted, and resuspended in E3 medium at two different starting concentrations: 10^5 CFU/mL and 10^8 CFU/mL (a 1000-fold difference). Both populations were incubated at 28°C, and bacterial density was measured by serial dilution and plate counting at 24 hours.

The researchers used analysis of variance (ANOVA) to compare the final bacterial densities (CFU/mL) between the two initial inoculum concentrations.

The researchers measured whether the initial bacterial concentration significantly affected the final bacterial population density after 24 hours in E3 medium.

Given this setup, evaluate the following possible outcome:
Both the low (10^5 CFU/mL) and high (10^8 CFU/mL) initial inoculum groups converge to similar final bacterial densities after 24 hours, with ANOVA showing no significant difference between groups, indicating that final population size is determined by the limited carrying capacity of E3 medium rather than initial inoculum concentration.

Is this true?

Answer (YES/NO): NO